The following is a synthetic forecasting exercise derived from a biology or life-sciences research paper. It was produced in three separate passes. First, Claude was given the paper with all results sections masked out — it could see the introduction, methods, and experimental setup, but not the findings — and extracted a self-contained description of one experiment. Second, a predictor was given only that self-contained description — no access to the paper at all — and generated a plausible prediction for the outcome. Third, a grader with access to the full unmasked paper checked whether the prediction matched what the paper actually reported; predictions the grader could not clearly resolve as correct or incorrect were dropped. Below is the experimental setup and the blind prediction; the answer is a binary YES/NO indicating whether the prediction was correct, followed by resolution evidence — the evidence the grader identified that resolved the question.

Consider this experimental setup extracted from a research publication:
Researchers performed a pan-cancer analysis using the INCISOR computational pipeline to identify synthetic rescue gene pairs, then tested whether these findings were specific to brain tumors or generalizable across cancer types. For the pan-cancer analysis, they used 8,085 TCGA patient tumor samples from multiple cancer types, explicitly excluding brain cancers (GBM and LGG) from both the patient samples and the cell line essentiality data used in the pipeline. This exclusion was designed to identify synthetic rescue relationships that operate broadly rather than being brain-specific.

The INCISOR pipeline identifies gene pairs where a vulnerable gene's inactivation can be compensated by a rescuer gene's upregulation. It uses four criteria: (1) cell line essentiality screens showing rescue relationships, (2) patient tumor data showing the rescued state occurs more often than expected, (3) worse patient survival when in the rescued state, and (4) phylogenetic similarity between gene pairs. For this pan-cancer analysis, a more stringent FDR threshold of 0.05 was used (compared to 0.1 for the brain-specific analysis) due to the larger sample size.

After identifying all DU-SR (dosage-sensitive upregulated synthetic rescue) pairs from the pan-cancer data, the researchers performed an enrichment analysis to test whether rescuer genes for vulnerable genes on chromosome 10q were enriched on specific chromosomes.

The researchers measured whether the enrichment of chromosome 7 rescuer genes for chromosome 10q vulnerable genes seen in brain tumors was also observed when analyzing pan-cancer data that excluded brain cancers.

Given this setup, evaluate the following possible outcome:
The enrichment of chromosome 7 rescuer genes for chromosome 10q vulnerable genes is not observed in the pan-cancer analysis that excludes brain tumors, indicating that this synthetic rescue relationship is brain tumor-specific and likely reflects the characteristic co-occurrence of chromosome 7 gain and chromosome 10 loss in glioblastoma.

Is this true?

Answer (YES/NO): NO